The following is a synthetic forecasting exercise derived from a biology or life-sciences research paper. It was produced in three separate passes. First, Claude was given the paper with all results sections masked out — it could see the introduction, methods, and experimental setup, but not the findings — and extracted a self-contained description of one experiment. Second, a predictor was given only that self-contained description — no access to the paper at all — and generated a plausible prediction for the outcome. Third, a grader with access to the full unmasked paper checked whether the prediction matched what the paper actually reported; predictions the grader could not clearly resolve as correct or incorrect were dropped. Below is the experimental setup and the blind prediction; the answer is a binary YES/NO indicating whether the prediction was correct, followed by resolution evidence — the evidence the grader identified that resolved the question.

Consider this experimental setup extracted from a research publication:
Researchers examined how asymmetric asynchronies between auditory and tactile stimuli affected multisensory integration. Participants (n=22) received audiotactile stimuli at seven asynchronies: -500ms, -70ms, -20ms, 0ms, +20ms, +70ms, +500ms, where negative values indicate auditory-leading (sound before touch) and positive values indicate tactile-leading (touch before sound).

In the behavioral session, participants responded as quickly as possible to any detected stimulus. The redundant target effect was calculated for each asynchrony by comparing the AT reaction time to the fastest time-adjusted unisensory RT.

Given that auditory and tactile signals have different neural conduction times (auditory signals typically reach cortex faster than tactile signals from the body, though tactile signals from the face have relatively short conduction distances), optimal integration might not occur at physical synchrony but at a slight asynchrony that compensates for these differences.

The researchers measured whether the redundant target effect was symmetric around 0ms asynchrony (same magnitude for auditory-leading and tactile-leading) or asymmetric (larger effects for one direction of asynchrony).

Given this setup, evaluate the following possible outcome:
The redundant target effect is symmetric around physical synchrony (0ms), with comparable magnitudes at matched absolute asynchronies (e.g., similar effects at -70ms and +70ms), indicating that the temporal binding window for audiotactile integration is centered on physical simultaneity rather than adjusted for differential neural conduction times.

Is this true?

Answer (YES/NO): NO